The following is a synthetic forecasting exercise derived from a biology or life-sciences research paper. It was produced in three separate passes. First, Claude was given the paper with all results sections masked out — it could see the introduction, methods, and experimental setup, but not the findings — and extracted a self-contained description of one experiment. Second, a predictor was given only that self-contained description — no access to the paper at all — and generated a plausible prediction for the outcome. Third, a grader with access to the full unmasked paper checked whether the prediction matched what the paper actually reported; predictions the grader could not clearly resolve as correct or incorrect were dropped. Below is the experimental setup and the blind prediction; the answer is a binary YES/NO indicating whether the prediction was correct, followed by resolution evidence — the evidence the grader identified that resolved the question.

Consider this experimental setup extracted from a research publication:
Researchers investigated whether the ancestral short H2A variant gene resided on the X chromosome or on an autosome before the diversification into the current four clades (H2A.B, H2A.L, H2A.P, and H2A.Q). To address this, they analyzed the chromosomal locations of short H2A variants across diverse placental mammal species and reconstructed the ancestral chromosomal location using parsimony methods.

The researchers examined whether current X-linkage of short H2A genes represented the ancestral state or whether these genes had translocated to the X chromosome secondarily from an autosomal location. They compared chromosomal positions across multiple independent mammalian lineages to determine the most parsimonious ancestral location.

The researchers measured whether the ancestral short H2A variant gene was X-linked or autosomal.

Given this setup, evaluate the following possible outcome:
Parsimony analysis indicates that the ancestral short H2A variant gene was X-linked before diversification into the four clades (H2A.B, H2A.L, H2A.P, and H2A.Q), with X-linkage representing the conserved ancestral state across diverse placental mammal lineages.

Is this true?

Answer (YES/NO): YES